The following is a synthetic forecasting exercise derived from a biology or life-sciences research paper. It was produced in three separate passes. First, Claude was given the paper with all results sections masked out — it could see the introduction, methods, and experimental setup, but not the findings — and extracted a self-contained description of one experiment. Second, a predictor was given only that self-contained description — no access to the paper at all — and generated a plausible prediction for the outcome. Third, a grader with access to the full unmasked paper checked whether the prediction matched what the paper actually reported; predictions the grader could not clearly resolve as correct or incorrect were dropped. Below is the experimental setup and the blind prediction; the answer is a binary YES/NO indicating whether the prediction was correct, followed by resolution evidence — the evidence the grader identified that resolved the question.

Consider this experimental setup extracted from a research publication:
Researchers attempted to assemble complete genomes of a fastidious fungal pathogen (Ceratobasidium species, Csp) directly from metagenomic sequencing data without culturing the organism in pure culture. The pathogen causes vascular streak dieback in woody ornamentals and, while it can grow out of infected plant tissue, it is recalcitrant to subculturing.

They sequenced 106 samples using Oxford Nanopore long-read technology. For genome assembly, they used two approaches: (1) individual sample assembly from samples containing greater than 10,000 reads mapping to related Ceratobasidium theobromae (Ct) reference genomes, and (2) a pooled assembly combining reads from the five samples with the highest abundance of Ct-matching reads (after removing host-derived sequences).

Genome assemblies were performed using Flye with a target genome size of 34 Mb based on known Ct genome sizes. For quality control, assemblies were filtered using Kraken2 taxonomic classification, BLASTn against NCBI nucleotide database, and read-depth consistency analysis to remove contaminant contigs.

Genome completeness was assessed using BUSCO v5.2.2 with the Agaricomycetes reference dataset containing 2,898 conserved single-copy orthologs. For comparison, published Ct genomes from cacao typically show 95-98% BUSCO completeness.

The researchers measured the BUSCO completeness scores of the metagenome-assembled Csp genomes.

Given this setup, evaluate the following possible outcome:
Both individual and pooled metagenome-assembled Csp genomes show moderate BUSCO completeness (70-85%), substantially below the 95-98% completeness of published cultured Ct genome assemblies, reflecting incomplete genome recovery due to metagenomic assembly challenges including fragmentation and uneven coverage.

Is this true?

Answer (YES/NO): NO